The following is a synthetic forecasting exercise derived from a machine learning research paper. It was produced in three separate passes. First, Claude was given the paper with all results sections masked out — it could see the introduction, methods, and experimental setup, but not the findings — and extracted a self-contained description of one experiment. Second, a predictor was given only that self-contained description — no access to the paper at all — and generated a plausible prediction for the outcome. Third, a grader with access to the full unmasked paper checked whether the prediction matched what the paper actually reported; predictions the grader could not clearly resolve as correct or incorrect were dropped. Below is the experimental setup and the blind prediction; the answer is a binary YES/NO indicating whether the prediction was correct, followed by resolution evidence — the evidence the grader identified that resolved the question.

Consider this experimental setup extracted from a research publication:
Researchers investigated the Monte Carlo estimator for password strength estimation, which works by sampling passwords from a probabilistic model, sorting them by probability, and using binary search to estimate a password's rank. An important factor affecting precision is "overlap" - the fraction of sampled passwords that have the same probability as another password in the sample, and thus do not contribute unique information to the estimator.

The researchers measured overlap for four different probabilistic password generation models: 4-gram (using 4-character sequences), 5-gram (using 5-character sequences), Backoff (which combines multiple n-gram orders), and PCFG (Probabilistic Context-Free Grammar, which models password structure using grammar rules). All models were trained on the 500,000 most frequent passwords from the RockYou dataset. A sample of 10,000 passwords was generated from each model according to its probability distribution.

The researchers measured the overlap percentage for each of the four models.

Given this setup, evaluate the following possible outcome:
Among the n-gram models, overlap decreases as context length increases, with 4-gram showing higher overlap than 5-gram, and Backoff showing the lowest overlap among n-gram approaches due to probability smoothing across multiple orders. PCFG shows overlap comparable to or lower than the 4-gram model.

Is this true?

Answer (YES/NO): NO